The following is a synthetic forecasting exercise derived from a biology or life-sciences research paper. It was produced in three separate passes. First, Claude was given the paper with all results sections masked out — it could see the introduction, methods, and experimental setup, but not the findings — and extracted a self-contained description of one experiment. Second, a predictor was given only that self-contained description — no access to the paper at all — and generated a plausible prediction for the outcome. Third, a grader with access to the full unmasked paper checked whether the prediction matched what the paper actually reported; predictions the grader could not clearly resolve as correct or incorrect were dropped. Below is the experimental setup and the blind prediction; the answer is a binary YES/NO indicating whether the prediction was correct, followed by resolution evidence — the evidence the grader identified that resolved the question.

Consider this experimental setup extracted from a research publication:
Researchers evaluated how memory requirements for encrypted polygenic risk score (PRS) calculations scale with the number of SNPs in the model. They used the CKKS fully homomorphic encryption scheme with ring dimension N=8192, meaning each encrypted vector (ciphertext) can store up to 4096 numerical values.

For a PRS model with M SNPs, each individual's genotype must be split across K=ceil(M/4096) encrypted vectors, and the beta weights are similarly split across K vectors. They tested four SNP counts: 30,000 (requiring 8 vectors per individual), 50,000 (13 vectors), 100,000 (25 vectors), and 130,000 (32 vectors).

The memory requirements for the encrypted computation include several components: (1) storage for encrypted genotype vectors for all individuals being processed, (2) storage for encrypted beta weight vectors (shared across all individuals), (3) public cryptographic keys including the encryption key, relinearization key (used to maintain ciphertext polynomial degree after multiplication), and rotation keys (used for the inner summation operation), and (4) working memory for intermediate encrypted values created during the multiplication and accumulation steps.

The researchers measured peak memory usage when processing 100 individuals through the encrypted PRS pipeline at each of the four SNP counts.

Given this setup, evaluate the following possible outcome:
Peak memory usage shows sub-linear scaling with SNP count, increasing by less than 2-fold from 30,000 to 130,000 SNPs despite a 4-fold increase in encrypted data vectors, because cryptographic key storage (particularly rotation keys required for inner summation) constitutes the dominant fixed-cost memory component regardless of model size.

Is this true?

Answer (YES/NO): NO